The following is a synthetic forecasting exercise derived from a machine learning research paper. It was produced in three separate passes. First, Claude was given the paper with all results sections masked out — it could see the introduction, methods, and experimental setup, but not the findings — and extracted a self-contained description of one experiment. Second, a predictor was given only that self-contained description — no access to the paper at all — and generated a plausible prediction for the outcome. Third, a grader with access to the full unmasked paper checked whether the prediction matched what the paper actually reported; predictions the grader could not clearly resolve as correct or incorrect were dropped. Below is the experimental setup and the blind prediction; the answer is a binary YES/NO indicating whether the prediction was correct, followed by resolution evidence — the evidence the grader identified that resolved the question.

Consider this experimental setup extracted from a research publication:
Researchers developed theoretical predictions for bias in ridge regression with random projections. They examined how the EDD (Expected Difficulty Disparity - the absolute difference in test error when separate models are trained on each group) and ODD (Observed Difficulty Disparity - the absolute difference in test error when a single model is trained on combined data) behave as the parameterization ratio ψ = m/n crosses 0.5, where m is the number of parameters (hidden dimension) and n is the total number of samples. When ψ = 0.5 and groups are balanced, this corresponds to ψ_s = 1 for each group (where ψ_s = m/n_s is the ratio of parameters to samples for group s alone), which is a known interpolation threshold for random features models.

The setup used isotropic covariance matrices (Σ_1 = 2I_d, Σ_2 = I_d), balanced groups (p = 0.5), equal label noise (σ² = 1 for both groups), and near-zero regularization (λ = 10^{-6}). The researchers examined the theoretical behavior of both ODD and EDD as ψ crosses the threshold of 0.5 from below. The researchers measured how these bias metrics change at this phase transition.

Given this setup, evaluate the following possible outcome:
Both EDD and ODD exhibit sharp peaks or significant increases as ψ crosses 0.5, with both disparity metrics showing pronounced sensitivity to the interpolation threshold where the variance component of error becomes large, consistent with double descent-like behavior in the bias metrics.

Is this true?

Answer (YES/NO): NO